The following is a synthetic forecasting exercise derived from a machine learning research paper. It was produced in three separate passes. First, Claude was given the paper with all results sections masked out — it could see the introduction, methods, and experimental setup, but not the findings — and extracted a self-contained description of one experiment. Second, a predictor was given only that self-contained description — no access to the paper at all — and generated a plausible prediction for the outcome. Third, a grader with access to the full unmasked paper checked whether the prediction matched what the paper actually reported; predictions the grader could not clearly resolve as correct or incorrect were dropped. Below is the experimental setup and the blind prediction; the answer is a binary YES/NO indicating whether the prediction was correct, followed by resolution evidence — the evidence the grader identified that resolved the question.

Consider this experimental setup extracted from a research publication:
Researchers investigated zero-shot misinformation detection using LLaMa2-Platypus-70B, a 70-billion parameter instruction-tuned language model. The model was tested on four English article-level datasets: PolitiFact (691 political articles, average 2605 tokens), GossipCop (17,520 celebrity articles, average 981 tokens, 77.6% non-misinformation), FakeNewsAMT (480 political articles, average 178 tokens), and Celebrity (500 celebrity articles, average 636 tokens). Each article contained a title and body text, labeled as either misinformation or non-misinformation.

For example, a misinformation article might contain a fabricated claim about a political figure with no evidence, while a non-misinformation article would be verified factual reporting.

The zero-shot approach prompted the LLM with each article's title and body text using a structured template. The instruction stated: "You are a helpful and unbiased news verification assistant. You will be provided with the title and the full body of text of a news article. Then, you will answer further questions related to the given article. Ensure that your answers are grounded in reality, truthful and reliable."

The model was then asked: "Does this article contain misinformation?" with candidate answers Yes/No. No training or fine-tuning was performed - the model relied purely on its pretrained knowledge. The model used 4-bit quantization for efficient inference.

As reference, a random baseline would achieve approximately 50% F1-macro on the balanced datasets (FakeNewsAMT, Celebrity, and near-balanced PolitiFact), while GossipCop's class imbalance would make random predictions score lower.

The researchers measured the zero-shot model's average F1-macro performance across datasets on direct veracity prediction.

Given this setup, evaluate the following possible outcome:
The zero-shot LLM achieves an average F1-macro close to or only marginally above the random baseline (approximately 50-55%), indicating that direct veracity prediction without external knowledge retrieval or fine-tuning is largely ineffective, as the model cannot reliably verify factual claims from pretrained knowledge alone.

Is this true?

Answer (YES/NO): NO